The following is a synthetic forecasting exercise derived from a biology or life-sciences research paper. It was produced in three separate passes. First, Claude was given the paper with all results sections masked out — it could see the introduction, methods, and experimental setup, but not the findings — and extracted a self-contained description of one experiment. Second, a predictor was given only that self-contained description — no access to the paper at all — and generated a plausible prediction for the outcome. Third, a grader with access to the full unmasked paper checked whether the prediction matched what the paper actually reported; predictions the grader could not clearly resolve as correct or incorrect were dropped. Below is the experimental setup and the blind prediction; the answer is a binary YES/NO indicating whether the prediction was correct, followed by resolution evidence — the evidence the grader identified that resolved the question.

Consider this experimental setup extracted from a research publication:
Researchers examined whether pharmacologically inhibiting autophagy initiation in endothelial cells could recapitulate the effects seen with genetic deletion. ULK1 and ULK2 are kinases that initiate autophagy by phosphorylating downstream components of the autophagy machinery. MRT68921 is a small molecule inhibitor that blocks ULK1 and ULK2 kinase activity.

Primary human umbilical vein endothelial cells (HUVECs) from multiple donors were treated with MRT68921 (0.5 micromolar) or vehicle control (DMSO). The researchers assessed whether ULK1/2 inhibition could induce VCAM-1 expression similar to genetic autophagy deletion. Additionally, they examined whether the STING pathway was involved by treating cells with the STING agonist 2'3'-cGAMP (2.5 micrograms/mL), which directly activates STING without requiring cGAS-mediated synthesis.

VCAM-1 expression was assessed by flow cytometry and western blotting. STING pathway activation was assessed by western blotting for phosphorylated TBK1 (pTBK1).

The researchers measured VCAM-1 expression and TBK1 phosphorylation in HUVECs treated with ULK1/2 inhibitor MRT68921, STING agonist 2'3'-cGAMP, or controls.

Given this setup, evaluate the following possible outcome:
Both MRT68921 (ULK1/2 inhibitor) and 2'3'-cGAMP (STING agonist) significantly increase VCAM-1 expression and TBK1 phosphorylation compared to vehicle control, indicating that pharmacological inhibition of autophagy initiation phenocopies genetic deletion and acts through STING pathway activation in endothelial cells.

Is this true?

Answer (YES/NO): NO